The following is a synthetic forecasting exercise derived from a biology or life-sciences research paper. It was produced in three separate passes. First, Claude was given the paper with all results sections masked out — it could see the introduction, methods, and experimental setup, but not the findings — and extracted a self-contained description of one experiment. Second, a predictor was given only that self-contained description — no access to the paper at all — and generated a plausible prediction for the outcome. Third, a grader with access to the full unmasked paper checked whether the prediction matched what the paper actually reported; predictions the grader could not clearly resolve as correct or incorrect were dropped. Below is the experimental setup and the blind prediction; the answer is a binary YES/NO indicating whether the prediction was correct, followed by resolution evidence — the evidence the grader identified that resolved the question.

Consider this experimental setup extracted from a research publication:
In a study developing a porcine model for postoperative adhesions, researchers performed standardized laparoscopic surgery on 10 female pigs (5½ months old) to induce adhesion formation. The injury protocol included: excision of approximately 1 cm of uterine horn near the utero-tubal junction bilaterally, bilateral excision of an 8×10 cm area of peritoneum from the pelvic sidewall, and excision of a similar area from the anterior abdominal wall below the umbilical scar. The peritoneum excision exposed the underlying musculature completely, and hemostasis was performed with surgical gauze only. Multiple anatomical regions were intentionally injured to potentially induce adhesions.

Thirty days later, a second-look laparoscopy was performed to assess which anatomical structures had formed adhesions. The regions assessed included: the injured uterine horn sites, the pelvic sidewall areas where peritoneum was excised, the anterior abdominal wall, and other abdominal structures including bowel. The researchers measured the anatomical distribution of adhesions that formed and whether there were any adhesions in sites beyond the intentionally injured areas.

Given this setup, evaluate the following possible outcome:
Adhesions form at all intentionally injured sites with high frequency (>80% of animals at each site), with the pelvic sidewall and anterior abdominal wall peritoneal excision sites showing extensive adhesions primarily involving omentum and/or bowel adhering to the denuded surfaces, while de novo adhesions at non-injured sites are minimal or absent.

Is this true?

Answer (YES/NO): NO